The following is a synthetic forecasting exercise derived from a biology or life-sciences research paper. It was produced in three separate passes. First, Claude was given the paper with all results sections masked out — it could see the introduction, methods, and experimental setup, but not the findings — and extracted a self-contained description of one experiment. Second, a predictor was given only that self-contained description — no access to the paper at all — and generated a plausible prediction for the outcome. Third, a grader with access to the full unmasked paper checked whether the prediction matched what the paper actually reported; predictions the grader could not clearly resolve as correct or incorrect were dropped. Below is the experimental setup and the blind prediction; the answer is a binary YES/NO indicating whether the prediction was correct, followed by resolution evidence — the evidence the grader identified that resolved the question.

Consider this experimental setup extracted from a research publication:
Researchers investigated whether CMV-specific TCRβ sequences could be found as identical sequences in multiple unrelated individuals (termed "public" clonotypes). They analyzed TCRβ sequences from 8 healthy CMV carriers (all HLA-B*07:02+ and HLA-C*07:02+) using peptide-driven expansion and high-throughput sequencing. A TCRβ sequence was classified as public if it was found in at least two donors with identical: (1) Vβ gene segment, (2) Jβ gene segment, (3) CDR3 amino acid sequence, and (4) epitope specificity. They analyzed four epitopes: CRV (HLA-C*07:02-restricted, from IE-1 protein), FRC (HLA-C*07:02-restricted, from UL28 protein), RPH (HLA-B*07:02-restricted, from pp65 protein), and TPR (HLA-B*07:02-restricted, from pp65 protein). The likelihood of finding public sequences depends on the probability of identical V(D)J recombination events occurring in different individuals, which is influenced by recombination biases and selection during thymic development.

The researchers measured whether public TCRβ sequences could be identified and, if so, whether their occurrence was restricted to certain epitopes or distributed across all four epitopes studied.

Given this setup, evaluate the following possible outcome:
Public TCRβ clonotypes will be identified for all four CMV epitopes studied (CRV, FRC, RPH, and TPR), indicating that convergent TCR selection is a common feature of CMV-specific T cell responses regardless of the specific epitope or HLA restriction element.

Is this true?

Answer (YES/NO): YES